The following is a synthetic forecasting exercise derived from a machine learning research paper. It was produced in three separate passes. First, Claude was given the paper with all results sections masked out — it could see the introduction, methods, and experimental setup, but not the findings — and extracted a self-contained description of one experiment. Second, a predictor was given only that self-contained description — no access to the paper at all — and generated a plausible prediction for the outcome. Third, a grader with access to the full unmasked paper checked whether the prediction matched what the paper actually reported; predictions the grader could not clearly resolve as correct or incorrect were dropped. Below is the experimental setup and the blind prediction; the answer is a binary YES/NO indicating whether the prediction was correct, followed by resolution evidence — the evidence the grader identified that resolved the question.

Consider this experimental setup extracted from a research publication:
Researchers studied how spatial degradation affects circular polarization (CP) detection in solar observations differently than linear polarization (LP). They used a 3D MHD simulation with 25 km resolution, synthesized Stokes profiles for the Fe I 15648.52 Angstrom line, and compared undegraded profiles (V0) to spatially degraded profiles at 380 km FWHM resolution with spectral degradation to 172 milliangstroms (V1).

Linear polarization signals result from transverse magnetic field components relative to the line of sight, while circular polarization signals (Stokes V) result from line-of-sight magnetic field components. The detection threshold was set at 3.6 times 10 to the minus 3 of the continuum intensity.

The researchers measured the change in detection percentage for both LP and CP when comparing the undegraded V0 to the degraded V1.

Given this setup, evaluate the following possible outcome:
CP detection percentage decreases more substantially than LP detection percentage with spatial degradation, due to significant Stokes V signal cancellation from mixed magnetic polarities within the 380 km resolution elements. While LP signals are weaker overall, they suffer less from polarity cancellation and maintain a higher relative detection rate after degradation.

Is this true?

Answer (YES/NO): NO